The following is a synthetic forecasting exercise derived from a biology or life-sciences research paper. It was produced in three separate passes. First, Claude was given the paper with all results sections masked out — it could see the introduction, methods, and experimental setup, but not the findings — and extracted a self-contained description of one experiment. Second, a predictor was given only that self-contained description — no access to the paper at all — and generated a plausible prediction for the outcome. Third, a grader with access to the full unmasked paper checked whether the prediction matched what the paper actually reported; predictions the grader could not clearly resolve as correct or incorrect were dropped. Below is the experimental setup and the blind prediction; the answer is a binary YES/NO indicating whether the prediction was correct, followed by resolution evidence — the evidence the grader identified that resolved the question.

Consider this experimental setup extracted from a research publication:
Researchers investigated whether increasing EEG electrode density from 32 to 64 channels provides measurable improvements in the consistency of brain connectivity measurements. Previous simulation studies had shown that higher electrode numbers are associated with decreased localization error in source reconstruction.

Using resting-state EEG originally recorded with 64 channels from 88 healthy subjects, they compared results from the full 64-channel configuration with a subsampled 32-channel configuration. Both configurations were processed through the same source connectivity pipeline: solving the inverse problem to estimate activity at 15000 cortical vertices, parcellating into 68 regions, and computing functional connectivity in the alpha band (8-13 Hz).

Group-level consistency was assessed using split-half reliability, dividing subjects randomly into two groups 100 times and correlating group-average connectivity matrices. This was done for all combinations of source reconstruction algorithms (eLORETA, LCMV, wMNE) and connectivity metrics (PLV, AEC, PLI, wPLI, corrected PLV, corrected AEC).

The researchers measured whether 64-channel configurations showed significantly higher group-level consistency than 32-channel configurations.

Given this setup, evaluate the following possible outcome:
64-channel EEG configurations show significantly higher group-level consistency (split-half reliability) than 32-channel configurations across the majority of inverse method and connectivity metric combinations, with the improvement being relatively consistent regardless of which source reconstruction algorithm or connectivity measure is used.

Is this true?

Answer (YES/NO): NO